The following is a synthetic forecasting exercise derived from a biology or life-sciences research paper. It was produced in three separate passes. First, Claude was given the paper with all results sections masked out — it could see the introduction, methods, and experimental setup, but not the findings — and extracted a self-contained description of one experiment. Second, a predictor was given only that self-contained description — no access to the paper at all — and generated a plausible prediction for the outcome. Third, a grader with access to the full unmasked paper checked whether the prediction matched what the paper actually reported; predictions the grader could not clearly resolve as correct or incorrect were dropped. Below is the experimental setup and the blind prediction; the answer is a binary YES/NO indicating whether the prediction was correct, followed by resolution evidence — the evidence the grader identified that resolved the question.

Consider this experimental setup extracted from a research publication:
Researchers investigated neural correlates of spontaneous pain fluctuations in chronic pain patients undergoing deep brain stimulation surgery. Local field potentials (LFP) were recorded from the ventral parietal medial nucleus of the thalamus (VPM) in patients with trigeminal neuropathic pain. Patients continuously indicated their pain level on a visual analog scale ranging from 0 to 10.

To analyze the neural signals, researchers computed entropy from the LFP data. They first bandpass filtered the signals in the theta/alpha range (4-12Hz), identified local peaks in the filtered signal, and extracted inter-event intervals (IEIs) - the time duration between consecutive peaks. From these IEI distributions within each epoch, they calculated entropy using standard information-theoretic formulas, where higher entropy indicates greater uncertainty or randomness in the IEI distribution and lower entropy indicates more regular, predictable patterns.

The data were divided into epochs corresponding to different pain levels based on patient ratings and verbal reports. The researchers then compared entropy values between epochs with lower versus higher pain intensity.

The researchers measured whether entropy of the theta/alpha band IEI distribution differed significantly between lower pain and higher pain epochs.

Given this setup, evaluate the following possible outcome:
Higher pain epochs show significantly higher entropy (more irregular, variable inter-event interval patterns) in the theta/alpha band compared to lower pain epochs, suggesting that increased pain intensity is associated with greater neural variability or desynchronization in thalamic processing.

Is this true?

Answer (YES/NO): NO